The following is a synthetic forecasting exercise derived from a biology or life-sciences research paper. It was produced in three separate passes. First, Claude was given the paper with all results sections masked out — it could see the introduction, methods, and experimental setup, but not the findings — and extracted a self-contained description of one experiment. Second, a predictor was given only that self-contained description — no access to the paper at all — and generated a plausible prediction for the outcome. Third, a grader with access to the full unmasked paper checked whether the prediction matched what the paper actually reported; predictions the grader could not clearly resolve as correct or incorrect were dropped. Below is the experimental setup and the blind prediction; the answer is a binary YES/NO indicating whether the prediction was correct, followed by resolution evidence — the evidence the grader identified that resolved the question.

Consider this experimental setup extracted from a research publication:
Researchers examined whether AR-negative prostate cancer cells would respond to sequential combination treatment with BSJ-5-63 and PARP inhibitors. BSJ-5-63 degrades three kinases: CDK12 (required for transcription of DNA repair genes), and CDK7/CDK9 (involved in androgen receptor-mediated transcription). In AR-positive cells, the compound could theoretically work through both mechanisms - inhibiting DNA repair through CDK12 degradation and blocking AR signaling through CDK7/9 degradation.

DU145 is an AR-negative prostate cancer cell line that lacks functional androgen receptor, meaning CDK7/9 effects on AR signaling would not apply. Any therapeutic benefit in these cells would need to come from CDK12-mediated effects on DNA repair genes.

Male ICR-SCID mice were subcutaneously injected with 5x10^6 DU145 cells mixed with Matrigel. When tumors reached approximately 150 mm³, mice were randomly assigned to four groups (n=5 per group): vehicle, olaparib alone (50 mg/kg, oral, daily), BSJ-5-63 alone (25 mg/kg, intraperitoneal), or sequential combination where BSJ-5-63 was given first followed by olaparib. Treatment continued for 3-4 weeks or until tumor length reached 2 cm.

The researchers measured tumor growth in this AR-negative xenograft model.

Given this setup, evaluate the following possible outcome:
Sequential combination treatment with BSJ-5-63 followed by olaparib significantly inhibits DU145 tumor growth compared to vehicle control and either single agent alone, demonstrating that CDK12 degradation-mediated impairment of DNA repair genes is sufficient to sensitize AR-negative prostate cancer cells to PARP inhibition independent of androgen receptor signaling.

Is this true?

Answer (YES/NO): YES